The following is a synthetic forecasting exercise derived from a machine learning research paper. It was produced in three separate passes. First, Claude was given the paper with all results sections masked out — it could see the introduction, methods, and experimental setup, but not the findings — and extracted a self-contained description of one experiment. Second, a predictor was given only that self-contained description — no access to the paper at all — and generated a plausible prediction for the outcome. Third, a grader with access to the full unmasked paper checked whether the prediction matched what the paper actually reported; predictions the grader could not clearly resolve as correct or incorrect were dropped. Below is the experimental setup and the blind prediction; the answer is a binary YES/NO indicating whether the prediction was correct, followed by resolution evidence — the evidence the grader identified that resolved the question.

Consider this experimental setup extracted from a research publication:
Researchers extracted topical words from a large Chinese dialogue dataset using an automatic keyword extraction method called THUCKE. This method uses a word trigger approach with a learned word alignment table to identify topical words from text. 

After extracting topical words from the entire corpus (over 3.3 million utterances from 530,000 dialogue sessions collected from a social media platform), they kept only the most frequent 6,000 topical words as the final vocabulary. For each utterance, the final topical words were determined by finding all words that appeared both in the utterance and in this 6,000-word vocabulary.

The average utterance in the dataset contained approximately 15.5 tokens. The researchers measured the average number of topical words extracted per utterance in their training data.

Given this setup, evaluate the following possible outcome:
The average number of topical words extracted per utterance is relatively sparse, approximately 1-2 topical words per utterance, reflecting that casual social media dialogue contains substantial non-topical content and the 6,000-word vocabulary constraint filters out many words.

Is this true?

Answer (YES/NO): YES